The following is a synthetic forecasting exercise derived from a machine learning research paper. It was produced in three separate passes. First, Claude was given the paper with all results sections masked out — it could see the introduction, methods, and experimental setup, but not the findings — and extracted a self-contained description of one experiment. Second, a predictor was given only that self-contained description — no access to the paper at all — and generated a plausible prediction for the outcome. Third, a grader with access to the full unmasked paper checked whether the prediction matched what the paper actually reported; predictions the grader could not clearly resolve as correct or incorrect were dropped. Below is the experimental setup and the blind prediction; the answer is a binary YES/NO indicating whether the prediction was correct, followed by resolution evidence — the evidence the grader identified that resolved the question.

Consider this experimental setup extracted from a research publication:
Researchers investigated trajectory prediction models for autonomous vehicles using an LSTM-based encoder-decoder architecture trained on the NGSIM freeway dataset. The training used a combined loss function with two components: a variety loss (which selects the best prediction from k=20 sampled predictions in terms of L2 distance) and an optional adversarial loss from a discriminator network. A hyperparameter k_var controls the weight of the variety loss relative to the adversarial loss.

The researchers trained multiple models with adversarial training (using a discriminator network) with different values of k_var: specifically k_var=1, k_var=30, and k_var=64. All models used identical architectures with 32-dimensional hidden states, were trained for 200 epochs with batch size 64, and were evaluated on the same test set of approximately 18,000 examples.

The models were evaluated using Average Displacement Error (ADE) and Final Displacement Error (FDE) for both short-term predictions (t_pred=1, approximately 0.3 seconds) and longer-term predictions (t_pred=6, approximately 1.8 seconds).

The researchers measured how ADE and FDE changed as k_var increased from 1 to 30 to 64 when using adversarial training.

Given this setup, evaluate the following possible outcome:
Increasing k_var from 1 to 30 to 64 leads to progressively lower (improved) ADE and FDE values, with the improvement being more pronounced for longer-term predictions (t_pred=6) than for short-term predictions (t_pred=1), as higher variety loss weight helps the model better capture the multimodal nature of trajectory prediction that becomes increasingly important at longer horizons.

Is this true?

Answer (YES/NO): NO